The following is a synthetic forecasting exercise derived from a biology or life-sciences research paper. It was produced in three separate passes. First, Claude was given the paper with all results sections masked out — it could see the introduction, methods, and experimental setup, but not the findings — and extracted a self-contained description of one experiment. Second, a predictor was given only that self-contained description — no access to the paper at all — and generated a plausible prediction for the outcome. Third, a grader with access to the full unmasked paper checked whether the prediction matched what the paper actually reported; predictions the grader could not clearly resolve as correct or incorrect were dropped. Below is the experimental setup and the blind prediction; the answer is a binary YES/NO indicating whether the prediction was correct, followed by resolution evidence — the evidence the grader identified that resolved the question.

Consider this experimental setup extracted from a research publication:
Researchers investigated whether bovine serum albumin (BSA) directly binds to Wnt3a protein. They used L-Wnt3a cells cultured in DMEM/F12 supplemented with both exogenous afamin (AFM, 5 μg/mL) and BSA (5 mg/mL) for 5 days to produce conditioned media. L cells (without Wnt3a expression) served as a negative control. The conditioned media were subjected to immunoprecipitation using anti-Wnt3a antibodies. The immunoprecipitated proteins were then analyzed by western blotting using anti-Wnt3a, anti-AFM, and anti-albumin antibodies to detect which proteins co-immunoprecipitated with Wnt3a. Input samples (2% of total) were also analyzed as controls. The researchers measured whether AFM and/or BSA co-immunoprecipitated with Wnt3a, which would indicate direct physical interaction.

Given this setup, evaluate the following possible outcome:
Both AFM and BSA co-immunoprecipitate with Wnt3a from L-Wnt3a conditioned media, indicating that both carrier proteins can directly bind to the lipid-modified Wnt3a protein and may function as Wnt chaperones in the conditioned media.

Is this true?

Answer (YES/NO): NO